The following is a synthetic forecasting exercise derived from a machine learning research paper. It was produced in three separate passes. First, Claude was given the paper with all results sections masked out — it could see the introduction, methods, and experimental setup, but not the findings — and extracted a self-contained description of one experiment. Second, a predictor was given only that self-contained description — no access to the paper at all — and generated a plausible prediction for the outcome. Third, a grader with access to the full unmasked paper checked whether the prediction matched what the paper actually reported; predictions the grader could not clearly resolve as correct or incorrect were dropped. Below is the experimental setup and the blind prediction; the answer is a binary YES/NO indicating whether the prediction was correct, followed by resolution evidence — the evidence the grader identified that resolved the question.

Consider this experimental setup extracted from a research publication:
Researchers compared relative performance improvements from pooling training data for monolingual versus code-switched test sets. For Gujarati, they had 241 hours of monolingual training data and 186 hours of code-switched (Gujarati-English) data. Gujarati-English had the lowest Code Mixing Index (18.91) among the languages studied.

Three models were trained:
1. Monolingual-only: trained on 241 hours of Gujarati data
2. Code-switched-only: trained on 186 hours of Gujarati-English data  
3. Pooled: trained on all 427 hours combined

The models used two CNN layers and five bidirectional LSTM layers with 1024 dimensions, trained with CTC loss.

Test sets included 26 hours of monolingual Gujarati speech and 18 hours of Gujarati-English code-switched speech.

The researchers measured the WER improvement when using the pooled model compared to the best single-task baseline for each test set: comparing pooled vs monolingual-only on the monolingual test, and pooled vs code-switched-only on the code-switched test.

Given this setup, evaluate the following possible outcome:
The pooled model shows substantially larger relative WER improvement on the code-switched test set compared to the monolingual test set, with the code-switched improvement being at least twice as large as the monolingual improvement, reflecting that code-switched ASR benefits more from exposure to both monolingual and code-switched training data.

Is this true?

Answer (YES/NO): NO